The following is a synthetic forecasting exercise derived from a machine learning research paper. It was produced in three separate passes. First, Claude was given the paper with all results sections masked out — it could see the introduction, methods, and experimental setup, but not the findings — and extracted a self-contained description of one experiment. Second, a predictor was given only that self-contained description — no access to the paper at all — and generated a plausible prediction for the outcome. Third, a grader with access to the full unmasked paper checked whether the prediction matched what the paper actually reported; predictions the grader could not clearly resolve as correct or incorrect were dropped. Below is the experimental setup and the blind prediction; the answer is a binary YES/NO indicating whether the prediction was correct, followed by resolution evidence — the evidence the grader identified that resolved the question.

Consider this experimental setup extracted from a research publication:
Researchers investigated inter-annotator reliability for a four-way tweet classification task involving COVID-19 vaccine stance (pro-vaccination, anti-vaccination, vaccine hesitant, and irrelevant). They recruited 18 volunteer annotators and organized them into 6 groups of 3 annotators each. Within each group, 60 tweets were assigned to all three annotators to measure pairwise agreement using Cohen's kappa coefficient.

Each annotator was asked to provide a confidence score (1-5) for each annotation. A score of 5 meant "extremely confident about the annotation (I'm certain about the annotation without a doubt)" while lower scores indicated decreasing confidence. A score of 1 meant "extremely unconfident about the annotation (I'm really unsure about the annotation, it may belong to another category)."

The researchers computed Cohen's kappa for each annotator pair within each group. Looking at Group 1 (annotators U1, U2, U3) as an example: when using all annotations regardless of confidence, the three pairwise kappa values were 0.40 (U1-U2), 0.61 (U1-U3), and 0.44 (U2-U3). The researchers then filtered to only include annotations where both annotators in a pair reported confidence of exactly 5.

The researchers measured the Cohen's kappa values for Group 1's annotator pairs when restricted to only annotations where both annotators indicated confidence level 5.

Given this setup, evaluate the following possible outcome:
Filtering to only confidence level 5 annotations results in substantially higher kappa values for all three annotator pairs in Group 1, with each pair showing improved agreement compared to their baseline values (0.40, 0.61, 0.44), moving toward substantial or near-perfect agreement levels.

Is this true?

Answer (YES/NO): YES